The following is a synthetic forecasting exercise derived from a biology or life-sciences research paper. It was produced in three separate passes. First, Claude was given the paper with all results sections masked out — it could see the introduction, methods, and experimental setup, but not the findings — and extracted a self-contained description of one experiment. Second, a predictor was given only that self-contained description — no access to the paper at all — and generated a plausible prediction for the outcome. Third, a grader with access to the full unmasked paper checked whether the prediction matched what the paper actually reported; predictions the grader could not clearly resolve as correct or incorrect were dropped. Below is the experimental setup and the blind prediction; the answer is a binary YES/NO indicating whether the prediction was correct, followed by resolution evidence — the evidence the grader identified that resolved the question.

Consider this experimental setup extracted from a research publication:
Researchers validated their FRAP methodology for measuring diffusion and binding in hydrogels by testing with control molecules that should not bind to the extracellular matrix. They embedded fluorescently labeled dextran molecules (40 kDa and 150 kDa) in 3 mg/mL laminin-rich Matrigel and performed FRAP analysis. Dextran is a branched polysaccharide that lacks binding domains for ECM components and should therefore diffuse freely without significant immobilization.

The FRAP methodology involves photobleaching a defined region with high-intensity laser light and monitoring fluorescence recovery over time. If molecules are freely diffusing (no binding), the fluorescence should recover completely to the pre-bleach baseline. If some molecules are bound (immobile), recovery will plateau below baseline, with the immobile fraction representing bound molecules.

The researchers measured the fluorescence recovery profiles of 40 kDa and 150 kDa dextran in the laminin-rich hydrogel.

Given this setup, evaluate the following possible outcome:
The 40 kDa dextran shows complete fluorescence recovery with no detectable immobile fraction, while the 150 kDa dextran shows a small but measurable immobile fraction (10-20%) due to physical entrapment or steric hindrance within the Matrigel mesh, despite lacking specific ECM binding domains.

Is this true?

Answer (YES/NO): NO